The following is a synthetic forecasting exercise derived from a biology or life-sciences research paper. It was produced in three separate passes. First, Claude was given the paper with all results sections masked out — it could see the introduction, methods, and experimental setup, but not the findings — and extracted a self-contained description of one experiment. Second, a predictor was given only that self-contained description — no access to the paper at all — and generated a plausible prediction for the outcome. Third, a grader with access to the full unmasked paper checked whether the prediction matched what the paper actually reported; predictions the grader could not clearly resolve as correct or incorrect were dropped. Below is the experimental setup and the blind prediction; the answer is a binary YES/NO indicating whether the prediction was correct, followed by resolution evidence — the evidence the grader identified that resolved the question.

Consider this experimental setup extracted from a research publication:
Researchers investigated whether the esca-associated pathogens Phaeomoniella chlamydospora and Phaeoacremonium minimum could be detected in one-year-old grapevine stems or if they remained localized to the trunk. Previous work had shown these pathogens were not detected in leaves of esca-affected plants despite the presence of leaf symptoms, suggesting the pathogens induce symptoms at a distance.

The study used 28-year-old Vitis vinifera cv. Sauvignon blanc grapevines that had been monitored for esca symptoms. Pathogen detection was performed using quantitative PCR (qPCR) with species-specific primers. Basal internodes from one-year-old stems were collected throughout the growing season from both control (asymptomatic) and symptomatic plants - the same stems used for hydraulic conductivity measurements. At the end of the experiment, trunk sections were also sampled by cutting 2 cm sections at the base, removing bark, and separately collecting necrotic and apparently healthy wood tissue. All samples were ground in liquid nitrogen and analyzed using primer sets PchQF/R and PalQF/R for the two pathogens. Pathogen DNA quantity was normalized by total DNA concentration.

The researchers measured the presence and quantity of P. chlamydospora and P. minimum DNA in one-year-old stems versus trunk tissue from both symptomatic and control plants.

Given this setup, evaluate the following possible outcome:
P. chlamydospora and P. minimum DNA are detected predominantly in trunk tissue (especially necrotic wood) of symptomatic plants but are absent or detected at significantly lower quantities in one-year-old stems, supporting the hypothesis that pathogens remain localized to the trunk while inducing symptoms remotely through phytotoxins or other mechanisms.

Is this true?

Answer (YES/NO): NO